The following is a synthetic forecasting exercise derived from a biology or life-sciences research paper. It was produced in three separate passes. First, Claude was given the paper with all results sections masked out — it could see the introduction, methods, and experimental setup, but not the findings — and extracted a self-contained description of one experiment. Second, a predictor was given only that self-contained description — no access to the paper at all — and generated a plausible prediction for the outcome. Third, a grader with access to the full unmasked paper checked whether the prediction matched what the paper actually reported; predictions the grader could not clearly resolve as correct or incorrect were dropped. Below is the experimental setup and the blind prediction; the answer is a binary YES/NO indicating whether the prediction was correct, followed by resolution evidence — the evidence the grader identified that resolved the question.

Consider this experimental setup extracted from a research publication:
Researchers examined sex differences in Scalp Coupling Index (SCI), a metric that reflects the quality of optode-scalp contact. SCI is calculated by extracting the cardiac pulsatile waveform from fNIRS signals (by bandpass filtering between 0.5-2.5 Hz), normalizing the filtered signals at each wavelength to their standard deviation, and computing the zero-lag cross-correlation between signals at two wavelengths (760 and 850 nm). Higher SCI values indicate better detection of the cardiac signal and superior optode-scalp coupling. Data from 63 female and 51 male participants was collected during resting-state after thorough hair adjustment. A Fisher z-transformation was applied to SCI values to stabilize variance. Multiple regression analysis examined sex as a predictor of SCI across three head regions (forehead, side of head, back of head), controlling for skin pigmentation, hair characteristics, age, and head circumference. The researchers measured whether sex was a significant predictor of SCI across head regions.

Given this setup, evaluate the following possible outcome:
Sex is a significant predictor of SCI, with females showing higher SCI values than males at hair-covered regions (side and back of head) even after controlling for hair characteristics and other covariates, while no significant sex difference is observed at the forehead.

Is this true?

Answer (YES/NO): NO